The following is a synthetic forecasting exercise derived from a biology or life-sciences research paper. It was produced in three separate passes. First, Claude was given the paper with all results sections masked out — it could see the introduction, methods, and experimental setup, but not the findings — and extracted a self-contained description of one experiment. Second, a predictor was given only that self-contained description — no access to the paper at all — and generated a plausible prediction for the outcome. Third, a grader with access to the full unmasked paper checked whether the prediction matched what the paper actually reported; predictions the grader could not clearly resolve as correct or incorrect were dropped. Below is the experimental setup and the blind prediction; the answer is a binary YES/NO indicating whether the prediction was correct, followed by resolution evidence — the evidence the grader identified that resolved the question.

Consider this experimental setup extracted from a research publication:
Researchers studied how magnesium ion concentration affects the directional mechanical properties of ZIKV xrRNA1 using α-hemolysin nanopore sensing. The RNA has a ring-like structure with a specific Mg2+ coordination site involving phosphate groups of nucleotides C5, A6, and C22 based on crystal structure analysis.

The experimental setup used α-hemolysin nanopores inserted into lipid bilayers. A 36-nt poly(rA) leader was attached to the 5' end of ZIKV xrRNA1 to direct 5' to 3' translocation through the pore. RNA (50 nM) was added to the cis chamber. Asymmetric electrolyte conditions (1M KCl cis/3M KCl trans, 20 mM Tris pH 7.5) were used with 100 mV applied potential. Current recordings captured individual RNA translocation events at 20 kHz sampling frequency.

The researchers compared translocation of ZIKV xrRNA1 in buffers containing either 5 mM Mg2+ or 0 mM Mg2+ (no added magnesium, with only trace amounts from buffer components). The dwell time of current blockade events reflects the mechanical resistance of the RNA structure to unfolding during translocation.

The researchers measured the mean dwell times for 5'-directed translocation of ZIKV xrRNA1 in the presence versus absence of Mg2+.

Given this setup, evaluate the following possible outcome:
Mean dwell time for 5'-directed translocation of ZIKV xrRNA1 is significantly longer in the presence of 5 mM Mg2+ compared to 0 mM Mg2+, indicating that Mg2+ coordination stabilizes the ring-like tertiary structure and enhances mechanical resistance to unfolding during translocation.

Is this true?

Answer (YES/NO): YES